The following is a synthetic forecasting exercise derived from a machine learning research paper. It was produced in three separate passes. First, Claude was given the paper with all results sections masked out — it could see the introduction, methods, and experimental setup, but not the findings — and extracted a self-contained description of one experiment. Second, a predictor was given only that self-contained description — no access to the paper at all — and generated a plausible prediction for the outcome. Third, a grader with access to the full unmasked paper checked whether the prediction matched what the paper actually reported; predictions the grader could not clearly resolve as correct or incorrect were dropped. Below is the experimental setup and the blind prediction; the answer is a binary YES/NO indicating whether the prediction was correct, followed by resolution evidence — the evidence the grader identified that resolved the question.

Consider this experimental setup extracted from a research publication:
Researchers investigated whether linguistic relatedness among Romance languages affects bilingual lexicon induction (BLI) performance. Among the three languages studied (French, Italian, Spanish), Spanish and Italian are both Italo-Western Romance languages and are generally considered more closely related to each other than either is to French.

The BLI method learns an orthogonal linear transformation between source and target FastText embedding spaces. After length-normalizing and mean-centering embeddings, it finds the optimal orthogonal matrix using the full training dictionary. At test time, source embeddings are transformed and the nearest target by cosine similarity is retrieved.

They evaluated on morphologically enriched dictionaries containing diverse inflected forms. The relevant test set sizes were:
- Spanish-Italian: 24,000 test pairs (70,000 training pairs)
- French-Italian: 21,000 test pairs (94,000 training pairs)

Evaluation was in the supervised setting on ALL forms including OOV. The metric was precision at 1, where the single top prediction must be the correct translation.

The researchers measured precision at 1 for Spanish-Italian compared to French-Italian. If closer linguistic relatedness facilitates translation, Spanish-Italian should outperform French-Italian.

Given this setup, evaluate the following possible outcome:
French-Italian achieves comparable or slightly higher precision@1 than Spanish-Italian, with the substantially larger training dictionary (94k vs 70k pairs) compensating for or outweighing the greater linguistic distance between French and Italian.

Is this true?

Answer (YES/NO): YES